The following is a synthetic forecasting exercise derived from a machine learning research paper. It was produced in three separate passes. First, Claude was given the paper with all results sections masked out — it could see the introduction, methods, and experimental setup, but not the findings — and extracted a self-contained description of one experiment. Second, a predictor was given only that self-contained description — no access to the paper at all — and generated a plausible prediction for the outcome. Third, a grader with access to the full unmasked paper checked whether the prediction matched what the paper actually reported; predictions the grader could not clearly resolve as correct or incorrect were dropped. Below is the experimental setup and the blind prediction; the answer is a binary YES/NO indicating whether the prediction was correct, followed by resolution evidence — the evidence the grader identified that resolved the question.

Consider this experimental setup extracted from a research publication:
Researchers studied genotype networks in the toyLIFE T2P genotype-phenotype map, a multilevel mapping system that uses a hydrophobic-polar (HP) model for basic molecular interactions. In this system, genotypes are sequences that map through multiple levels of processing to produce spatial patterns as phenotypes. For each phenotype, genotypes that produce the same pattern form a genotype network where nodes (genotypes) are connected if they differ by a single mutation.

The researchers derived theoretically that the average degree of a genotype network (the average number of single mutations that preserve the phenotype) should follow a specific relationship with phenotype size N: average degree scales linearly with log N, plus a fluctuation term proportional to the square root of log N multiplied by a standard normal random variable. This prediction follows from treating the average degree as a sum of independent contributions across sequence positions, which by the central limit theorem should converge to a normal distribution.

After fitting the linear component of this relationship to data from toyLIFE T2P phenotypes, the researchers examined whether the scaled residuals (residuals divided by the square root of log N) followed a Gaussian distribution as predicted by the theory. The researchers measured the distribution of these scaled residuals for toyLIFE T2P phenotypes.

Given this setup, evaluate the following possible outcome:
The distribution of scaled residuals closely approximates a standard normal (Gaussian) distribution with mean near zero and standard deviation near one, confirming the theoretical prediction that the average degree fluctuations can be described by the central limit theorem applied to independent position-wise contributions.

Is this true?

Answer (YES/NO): NO